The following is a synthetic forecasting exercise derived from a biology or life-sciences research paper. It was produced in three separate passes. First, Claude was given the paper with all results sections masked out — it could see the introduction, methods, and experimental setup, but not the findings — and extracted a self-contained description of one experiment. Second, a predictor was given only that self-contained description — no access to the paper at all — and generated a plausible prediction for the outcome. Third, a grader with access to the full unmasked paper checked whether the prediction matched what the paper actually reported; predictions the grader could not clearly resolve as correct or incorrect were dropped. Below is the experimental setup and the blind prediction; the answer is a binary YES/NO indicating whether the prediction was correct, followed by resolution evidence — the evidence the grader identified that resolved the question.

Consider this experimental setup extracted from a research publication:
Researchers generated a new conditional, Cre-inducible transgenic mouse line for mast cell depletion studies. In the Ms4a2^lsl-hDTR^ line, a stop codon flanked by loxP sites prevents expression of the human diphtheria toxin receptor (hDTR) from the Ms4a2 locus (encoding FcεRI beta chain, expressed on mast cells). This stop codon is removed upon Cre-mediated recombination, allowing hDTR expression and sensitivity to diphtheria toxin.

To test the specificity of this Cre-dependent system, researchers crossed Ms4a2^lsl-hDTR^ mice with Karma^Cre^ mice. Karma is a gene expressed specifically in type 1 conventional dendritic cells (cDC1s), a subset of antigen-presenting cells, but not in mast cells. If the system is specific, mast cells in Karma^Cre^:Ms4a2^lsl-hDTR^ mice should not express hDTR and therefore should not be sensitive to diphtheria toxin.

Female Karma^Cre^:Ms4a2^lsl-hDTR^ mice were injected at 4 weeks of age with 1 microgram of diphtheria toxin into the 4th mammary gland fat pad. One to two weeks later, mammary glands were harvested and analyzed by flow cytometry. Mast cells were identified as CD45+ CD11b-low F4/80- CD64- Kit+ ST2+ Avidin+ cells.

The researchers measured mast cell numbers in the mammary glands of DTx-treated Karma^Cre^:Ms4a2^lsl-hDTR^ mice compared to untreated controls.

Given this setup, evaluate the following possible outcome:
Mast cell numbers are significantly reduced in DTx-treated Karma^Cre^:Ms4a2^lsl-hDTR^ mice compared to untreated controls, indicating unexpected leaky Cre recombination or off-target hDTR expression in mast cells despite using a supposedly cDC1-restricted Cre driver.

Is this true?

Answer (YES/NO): NO